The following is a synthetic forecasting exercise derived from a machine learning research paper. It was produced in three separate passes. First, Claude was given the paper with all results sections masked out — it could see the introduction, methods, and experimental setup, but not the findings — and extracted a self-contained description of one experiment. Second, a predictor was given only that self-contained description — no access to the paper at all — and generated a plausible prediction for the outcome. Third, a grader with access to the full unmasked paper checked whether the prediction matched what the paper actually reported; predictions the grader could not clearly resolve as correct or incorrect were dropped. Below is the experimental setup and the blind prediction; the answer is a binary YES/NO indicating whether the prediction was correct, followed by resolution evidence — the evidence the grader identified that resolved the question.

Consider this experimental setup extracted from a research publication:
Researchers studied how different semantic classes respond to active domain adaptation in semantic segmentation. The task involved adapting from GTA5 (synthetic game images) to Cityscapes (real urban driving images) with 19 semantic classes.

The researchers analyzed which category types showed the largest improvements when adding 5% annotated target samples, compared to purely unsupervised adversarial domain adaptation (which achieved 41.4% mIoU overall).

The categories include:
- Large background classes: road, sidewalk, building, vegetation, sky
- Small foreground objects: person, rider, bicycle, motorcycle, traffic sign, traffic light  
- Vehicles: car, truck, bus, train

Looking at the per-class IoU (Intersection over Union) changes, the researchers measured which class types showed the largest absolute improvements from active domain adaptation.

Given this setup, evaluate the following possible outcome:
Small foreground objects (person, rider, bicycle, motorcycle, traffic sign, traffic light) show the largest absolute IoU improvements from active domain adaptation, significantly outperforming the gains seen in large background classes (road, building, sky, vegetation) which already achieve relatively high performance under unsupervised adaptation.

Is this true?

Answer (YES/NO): NO